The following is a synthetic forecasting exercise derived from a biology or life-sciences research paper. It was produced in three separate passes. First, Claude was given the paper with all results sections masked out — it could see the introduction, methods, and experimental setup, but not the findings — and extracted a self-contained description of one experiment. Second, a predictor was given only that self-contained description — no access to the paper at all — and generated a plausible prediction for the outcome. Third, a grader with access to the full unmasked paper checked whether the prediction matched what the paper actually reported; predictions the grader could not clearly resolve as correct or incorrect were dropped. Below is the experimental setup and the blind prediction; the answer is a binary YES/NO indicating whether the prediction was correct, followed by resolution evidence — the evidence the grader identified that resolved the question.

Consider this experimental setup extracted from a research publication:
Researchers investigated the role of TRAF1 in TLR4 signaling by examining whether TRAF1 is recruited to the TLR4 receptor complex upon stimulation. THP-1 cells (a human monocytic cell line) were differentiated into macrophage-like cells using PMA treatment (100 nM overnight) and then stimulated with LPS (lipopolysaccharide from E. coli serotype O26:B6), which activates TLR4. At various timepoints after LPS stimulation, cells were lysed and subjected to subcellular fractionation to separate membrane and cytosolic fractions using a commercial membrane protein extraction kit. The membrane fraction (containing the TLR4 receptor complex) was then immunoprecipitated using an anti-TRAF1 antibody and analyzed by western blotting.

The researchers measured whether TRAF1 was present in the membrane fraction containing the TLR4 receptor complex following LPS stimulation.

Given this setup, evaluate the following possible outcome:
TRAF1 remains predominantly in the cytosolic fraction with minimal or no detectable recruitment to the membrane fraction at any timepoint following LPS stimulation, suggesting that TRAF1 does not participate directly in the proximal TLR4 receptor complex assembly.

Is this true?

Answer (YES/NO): NO